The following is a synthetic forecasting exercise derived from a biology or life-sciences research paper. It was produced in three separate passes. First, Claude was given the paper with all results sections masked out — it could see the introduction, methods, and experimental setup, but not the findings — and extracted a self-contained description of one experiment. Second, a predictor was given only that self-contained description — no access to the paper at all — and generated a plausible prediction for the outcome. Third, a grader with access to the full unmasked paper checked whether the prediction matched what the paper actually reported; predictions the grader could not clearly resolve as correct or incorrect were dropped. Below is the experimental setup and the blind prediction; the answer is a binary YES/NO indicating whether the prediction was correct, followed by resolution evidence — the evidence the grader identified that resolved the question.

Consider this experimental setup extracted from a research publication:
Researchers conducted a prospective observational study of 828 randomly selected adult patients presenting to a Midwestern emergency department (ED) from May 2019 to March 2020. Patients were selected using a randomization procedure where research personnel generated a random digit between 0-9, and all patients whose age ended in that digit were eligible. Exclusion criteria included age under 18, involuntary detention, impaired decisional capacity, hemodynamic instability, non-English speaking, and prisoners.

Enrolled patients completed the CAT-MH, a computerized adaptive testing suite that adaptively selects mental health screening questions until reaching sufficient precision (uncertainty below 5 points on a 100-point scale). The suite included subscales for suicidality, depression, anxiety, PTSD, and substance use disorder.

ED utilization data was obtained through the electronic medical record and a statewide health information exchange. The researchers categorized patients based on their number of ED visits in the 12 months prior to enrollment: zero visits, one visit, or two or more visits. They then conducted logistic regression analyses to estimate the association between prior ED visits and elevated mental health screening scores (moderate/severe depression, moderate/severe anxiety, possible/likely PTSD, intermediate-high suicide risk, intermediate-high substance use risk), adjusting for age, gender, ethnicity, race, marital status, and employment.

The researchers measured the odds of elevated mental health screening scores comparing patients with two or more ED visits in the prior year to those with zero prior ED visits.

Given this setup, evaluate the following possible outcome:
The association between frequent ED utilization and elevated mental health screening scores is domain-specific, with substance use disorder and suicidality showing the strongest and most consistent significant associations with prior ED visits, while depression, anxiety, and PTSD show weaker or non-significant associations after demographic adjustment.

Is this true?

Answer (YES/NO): NO